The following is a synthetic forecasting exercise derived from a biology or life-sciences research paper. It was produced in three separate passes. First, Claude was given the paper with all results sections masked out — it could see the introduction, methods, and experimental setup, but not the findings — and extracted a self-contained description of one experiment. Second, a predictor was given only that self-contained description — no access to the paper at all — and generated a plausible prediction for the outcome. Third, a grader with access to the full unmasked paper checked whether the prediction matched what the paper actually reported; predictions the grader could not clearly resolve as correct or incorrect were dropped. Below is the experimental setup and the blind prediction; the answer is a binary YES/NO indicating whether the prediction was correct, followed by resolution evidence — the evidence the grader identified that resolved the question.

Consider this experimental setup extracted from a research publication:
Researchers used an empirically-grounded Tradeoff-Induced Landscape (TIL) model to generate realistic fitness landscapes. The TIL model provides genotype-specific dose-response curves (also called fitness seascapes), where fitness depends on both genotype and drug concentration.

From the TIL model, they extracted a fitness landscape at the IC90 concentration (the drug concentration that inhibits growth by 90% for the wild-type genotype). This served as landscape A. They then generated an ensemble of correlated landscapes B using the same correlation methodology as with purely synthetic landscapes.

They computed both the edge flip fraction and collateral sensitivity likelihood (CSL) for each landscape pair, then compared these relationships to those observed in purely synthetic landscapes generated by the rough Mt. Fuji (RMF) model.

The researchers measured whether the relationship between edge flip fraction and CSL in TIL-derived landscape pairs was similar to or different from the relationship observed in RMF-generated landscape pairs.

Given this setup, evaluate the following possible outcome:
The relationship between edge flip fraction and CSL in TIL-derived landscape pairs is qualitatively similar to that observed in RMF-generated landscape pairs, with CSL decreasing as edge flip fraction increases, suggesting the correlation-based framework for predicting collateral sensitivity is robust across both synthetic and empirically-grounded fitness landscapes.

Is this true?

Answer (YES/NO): NO